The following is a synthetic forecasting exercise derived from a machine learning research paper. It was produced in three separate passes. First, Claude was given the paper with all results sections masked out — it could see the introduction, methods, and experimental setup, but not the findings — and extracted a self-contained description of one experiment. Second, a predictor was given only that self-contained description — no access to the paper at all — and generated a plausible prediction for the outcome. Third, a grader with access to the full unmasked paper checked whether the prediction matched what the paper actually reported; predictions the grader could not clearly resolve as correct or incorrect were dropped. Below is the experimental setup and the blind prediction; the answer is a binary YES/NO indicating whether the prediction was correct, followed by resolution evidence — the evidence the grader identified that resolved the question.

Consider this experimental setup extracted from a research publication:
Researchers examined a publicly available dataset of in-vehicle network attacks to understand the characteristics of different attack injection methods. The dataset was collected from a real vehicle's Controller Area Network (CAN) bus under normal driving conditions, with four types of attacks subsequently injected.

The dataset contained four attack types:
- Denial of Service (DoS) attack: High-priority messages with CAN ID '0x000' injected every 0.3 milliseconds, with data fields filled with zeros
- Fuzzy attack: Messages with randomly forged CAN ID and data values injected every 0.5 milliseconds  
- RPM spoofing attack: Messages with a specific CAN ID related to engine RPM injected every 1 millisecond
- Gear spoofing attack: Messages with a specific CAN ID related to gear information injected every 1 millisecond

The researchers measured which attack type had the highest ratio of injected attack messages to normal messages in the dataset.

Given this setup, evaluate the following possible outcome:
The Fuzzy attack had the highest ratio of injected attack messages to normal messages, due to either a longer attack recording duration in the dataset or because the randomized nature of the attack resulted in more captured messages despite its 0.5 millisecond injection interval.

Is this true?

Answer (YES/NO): NO